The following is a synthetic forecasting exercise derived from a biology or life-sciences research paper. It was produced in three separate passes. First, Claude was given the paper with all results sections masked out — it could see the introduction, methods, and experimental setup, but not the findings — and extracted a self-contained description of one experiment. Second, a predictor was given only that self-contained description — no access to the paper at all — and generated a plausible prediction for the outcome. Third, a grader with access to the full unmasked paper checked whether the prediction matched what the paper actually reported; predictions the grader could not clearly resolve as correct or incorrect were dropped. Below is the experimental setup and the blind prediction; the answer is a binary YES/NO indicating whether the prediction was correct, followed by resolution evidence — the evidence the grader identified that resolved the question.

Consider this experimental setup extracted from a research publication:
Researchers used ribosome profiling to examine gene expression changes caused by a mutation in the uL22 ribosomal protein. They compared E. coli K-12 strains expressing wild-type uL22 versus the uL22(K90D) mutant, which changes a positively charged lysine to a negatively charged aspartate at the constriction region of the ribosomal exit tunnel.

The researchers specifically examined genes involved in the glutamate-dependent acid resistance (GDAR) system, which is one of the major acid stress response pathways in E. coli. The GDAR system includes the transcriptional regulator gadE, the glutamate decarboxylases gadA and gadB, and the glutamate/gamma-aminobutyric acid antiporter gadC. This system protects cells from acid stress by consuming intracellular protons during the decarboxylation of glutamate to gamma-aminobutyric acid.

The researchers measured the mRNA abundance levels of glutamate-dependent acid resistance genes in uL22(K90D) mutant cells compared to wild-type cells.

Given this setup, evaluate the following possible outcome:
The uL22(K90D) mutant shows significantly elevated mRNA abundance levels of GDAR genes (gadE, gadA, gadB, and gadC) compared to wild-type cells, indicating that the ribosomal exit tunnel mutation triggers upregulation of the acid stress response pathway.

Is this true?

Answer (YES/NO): YES